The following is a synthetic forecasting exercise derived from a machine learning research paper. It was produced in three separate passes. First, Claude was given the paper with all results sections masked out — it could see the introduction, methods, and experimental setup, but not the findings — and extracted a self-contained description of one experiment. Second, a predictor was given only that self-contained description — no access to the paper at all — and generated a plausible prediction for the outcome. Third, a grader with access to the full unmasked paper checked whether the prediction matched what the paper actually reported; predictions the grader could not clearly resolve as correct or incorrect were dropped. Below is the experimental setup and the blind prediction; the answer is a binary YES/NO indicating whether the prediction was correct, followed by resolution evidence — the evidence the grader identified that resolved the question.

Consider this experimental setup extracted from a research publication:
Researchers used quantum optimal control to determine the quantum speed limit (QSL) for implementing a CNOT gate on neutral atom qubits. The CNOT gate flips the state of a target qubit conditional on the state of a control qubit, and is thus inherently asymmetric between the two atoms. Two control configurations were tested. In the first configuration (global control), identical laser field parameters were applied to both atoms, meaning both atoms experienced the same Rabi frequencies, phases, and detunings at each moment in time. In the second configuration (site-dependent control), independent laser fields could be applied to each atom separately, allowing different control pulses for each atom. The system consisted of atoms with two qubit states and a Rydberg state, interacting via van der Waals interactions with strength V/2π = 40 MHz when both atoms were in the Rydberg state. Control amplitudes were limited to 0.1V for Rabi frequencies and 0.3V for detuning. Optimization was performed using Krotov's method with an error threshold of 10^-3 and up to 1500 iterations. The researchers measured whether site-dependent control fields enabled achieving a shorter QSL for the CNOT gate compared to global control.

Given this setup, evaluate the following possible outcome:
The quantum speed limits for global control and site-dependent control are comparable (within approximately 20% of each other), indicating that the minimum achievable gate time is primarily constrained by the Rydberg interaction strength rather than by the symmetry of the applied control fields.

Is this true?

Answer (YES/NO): NO